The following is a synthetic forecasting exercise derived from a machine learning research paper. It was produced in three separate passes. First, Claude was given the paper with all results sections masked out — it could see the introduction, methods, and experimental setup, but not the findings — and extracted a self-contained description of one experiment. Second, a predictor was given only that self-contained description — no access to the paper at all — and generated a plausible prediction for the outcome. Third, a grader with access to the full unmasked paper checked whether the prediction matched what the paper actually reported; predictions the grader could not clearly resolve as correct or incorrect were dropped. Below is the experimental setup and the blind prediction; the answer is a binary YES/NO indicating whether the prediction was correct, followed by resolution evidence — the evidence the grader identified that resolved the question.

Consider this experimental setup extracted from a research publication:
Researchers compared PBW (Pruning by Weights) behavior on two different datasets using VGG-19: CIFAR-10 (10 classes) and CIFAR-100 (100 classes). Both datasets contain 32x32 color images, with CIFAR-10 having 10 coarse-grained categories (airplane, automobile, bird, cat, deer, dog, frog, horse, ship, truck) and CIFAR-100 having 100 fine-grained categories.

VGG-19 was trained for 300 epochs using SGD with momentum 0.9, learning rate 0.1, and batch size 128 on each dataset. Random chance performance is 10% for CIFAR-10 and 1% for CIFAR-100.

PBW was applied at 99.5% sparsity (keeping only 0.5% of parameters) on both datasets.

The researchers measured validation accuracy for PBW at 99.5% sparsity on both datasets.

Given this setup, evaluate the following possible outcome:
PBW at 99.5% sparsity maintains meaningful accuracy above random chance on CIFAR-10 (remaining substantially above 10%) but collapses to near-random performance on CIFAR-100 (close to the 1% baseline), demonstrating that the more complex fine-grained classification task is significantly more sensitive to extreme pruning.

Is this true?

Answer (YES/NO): NO